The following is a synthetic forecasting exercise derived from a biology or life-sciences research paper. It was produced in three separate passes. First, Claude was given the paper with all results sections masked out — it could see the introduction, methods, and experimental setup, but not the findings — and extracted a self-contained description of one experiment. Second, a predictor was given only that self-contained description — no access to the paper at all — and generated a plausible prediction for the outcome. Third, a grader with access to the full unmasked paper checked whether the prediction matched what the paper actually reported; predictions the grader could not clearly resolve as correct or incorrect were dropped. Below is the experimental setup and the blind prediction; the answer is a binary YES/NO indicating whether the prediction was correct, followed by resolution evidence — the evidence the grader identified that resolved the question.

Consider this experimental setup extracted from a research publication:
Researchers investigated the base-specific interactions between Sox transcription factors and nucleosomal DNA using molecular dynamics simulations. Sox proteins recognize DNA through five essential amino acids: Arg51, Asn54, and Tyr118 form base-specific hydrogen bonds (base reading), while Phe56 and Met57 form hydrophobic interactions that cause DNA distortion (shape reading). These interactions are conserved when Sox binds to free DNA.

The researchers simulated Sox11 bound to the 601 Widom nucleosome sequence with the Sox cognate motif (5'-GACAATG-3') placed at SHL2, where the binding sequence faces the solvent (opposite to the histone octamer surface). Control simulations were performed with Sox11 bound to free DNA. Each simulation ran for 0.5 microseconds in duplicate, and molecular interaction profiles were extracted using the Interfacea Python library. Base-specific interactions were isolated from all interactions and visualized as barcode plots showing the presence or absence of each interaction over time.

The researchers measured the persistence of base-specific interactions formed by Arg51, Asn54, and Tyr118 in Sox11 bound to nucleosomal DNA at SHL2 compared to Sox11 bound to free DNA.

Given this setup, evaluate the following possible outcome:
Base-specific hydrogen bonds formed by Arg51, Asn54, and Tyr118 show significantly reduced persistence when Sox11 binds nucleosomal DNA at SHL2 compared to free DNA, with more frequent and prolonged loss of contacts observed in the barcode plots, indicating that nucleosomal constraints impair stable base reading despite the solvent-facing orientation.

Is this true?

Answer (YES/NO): NO